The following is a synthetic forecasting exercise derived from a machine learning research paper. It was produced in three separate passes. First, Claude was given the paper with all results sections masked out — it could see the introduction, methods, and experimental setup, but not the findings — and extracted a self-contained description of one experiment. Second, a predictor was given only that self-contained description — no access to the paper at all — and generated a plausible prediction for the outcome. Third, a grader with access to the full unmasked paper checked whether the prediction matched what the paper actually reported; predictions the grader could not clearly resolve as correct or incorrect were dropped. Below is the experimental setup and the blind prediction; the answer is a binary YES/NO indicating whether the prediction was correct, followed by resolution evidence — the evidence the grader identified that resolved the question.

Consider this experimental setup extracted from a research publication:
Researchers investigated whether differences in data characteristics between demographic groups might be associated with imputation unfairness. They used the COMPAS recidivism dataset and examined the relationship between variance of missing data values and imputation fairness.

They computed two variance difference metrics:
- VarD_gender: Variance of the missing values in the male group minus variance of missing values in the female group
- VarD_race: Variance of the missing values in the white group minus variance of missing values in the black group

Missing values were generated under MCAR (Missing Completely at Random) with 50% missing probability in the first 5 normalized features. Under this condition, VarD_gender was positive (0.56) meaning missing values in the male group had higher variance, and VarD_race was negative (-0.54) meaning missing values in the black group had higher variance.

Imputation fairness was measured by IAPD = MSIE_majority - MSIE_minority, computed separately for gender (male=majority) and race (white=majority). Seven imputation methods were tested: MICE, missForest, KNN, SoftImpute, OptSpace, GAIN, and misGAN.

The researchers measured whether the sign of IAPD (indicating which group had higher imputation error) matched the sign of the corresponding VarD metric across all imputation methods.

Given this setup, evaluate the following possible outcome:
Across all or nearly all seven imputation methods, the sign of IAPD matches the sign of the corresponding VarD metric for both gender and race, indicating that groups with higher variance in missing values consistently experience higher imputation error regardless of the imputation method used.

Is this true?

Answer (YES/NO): YES